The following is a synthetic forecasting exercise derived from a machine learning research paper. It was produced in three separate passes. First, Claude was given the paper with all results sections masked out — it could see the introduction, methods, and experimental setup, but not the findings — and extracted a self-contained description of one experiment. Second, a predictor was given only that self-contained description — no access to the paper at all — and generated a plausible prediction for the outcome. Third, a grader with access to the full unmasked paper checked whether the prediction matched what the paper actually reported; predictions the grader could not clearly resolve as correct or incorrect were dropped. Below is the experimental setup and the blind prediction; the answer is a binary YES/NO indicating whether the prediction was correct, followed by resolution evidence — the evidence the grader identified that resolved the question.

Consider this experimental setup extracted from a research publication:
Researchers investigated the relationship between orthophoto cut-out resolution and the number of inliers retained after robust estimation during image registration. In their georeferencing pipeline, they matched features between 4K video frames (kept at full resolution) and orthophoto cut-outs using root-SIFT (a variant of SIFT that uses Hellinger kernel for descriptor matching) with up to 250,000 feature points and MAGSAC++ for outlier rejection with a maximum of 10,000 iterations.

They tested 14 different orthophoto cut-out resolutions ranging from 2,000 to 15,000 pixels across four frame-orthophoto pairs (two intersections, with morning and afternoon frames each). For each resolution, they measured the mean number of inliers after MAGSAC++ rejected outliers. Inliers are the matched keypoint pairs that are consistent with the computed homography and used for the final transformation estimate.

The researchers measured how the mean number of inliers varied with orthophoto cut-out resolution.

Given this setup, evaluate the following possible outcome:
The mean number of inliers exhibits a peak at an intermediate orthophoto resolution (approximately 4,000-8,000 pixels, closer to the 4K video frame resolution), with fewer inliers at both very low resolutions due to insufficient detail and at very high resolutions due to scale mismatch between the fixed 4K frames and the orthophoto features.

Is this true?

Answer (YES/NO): YES